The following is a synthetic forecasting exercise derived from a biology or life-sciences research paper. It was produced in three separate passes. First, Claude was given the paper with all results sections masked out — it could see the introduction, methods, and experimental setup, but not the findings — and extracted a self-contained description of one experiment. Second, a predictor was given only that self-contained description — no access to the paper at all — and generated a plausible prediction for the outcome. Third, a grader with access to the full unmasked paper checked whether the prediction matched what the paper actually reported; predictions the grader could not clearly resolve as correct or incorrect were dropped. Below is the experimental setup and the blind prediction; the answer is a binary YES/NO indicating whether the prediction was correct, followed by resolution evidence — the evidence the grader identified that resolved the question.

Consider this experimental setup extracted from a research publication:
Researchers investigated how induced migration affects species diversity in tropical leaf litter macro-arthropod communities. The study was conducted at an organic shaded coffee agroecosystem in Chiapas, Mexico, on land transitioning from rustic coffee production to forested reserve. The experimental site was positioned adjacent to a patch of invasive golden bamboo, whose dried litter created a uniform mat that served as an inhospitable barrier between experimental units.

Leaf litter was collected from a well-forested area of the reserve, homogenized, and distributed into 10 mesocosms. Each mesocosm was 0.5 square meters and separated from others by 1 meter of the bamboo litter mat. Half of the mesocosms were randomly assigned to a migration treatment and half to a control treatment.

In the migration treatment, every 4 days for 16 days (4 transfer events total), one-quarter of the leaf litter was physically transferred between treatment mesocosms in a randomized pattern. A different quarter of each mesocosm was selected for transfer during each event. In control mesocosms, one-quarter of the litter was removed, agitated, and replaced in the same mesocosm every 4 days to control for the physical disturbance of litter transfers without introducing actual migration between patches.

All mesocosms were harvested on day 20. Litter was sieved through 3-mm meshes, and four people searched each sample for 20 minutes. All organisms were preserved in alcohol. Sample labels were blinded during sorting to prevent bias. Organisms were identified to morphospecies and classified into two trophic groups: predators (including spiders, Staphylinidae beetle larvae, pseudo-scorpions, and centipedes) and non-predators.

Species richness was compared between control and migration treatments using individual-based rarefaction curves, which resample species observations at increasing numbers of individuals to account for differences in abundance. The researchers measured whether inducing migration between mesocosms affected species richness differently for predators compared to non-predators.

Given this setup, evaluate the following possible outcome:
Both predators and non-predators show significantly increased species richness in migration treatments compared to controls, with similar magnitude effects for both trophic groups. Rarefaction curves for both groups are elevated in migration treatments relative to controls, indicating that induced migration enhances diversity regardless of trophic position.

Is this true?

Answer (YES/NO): NO